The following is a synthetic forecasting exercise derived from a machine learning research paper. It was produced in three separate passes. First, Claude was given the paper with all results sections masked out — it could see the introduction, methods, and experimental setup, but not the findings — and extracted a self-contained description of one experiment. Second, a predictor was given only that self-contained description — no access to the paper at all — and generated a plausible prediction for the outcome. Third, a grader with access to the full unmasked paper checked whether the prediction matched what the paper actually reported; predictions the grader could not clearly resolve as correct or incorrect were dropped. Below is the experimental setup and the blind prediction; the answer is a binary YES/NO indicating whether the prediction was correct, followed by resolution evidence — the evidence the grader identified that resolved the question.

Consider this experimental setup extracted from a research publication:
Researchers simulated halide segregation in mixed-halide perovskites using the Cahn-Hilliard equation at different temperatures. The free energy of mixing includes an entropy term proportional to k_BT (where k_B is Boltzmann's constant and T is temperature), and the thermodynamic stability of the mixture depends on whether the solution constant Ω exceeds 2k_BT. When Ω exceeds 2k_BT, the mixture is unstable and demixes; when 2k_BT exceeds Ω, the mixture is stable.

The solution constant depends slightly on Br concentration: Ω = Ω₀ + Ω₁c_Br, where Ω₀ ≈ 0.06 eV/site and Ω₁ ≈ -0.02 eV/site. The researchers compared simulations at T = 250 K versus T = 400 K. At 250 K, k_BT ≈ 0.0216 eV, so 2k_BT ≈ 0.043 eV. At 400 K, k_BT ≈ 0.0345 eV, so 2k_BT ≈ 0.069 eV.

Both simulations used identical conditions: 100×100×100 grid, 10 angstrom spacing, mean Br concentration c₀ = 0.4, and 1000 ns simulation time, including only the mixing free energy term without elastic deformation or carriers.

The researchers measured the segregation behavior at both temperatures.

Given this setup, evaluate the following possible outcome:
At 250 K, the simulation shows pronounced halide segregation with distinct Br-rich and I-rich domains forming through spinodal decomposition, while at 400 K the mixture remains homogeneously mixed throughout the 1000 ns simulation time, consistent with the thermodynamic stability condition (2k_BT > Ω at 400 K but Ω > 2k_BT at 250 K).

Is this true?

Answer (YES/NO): YES